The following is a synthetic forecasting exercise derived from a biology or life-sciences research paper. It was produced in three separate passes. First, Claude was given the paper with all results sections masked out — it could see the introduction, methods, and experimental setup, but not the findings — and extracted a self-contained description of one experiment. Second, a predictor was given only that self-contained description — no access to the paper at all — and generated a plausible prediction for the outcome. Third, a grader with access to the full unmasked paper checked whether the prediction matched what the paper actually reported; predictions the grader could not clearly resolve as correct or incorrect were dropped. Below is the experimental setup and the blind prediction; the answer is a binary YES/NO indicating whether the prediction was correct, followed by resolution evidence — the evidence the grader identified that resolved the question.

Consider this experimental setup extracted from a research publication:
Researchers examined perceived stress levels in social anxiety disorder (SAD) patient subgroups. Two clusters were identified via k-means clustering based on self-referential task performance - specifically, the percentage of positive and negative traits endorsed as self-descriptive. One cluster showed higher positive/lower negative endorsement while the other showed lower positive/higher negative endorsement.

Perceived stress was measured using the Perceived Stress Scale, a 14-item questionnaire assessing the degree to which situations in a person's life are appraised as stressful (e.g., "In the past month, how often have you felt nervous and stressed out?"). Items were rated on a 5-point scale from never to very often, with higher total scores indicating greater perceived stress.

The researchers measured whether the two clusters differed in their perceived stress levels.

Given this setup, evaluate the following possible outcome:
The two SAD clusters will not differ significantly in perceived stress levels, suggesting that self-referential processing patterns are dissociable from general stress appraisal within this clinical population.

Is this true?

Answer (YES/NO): NO